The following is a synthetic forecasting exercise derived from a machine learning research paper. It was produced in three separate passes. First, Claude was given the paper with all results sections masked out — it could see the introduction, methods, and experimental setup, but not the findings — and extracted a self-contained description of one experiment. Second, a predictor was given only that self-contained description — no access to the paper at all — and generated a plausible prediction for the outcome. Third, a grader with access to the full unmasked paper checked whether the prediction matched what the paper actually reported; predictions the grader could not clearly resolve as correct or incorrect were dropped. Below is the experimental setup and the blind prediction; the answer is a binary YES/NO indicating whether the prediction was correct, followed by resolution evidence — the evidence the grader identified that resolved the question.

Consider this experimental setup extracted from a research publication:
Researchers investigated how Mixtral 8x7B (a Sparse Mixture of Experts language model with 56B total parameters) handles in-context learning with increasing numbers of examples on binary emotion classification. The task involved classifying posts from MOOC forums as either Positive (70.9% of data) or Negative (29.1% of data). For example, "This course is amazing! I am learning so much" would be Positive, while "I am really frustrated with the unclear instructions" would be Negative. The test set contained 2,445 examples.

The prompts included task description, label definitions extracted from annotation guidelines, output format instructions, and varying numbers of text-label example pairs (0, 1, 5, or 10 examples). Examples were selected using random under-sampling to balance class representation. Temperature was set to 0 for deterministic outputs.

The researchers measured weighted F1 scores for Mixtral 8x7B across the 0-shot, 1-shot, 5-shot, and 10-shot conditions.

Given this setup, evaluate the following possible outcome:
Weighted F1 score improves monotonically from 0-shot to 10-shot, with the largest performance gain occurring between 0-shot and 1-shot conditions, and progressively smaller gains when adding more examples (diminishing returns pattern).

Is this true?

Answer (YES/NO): NO